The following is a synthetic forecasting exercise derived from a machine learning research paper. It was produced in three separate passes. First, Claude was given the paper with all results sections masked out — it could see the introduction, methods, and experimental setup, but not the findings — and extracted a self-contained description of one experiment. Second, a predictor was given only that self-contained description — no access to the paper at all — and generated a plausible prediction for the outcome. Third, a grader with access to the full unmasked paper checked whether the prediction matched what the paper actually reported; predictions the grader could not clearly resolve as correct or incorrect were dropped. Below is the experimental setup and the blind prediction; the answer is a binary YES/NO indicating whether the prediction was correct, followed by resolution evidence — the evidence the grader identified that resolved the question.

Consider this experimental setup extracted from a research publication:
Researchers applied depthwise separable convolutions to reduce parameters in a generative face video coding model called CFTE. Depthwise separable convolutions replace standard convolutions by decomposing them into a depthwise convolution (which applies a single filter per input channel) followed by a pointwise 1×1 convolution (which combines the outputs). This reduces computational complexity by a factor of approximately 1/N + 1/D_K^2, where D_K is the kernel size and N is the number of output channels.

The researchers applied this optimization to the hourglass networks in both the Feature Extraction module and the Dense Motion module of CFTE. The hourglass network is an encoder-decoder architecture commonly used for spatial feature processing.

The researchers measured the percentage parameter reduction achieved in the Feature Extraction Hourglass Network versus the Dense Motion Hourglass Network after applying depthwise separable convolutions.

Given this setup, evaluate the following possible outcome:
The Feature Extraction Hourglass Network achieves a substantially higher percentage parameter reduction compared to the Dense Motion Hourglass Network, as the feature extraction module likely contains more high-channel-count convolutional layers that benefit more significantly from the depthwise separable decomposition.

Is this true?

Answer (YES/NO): NO